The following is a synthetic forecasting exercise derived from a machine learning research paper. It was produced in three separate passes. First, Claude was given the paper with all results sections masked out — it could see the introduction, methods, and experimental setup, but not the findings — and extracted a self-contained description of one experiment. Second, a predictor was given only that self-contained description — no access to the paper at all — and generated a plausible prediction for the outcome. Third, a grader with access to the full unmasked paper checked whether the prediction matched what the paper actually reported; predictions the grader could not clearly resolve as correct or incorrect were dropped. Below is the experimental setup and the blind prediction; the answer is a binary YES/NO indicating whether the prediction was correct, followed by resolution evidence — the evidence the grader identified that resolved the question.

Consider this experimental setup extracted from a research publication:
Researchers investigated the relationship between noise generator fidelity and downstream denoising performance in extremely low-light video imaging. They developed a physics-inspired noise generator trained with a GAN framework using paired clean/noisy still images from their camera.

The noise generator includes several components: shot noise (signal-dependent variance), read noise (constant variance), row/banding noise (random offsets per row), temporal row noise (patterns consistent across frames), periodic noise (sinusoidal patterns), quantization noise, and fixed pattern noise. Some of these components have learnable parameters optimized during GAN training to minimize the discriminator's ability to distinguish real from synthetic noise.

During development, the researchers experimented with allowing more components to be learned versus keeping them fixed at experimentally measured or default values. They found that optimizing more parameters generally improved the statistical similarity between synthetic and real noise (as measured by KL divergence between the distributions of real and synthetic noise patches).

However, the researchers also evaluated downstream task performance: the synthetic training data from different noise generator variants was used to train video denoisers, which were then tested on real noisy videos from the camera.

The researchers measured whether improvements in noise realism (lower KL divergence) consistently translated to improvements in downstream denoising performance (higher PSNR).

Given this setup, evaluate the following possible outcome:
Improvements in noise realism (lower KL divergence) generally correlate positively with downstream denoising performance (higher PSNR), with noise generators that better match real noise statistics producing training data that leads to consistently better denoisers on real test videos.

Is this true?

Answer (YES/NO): NO